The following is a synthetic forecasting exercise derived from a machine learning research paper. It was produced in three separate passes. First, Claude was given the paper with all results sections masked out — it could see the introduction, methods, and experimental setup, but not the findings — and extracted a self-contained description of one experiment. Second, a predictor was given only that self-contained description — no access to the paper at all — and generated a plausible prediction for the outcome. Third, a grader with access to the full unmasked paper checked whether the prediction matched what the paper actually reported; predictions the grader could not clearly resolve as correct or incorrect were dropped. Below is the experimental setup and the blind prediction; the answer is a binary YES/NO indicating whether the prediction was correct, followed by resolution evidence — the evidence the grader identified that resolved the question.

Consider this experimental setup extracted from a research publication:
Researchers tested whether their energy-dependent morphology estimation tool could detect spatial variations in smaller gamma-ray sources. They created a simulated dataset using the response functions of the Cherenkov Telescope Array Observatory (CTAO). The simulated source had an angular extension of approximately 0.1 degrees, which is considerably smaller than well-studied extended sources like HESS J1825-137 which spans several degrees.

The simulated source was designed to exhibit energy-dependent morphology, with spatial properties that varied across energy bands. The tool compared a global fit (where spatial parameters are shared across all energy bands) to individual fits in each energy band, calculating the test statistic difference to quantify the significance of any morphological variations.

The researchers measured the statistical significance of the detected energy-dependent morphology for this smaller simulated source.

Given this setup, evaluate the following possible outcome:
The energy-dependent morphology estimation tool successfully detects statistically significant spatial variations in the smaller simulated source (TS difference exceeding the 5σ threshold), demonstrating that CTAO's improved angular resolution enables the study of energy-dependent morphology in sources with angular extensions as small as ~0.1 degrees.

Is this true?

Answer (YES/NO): YES